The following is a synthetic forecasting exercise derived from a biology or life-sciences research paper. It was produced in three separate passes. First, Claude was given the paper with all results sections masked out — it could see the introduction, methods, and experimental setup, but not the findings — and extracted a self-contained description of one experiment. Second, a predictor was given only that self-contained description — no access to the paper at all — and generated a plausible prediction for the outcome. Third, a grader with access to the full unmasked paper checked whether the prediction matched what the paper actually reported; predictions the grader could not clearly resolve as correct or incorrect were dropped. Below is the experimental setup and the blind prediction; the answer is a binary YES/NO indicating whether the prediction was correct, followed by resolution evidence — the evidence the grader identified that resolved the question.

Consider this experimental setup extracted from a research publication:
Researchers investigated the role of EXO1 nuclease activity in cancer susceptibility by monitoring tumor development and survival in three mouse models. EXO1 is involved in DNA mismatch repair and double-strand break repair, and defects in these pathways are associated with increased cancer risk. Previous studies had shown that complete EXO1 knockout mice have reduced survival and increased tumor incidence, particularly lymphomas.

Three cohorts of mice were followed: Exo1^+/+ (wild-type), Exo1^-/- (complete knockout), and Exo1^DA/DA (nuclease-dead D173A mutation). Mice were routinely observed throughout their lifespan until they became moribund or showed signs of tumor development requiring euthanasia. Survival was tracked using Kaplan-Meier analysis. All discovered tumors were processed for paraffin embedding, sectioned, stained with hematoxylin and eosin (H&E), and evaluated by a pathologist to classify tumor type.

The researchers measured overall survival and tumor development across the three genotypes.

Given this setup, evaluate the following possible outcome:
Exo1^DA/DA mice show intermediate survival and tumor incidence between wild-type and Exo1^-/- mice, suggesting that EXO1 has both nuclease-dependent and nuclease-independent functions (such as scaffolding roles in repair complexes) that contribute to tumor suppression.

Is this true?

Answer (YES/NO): NO